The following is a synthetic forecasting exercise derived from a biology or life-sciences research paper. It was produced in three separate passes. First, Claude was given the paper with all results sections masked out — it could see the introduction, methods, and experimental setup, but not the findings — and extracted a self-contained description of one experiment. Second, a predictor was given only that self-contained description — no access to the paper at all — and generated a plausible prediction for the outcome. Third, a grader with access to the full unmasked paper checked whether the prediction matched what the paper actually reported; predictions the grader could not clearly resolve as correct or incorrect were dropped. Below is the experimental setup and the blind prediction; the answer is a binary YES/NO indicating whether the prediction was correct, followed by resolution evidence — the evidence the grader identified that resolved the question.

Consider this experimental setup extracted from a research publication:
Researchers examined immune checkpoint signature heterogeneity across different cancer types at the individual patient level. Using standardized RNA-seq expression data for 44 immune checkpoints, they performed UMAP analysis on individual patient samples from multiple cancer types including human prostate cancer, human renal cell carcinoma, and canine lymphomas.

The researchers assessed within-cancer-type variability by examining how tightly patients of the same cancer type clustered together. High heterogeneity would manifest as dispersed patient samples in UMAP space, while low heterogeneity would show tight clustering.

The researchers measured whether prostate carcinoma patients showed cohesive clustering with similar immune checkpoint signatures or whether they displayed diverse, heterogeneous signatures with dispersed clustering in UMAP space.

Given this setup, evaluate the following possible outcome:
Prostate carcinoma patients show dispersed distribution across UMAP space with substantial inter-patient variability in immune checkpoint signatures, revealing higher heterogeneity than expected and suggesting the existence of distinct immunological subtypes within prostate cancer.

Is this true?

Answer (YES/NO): YES